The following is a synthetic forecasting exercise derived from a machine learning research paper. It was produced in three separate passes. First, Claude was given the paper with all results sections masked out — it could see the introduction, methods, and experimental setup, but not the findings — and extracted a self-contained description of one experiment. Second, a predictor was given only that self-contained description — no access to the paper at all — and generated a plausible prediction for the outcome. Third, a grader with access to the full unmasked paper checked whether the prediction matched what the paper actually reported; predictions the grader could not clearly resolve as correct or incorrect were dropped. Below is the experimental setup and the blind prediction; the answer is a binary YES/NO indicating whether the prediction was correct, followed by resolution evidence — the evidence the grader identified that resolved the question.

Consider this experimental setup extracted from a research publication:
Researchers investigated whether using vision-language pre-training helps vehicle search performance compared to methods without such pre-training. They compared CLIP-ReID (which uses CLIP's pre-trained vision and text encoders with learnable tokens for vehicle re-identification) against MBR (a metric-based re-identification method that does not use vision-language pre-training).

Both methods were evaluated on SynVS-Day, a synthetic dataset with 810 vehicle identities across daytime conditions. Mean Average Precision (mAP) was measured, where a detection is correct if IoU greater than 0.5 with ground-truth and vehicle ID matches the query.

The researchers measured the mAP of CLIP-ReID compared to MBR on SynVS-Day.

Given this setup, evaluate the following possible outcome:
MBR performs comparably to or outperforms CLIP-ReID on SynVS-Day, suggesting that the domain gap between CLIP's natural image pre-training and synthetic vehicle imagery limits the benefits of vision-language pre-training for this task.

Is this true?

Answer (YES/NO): NO